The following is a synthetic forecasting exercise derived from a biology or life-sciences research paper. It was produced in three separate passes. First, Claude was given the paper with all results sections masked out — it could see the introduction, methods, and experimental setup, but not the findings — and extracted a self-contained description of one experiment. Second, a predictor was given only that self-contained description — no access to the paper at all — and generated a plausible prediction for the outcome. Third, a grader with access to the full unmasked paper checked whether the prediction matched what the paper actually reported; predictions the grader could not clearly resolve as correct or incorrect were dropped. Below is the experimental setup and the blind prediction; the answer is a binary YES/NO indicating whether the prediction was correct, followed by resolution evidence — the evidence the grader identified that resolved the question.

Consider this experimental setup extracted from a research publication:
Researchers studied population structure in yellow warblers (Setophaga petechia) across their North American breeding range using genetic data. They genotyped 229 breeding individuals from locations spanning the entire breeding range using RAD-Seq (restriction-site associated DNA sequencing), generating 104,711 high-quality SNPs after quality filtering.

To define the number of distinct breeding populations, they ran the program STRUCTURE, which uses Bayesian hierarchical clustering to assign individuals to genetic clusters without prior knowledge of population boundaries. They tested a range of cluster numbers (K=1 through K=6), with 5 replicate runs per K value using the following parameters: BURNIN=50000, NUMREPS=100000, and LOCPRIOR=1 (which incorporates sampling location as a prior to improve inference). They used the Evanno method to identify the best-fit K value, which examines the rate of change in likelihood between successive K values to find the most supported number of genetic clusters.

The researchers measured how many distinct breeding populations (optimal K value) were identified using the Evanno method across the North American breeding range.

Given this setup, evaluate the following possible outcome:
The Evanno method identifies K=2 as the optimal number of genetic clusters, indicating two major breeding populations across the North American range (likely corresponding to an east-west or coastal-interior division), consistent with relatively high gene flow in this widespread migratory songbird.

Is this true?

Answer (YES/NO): YES